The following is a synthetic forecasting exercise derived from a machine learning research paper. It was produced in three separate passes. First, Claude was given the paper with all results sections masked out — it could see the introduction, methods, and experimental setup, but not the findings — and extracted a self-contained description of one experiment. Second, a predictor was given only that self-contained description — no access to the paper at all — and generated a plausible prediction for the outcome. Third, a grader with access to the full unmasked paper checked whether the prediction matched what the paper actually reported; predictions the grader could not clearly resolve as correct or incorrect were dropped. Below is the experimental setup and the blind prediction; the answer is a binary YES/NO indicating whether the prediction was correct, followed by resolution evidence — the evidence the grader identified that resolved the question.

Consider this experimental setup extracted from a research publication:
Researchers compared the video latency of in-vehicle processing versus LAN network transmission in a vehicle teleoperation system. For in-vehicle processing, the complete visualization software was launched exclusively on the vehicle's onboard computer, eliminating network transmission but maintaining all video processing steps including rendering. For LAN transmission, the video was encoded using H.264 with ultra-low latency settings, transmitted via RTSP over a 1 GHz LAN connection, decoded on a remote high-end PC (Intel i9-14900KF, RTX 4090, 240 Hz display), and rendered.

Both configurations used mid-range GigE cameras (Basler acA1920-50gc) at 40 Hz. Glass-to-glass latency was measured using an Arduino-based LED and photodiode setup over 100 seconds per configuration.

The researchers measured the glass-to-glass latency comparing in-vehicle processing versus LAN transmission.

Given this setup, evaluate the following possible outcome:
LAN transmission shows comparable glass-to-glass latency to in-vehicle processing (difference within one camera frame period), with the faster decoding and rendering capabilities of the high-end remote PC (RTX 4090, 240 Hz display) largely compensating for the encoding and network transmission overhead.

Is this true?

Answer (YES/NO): YES